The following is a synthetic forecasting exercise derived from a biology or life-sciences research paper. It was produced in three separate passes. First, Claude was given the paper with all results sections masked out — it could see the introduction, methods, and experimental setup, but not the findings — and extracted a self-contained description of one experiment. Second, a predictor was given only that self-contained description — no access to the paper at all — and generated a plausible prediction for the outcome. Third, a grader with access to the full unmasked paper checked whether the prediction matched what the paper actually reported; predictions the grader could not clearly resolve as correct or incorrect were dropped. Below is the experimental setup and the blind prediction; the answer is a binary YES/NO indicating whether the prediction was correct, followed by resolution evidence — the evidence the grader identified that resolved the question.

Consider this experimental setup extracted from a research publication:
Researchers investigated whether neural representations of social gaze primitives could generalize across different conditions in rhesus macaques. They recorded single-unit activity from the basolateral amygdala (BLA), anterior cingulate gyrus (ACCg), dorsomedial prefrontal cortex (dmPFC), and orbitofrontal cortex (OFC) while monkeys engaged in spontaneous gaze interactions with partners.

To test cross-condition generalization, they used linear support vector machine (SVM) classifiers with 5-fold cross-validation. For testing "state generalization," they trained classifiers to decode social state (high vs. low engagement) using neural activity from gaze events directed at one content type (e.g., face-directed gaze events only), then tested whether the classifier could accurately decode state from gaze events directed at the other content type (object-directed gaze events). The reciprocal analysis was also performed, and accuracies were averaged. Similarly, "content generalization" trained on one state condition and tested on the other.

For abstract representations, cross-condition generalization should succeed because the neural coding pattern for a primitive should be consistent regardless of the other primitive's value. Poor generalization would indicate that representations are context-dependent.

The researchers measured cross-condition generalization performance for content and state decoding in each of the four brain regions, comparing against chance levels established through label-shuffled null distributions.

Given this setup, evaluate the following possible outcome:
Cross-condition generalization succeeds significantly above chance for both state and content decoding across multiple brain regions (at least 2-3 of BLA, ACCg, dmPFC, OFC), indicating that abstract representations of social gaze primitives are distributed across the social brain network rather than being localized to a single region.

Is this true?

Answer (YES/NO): YES